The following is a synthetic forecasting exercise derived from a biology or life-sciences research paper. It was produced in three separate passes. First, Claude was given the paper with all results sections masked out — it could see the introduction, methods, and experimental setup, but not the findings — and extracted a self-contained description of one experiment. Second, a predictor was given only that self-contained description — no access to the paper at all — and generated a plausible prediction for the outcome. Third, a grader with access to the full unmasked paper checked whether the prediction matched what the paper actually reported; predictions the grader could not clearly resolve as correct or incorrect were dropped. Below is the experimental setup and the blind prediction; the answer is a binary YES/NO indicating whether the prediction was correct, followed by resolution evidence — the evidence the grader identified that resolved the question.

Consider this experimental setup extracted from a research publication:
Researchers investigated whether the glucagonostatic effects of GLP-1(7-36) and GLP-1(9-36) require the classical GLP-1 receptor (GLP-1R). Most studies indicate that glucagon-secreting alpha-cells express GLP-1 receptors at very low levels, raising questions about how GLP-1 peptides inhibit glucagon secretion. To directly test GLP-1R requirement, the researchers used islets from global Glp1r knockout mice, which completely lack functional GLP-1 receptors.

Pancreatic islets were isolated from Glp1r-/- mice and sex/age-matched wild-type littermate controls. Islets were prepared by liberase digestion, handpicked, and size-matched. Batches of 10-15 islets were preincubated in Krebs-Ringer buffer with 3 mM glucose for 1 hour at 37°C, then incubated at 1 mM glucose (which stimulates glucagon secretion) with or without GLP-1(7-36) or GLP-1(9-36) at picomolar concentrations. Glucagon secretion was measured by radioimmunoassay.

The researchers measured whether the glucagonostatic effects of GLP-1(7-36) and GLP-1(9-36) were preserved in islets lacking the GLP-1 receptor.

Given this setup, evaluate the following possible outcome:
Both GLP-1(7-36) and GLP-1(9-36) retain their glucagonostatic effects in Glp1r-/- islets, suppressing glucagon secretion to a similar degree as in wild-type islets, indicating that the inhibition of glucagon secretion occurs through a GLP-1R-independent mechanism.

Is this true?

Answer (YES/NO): YES